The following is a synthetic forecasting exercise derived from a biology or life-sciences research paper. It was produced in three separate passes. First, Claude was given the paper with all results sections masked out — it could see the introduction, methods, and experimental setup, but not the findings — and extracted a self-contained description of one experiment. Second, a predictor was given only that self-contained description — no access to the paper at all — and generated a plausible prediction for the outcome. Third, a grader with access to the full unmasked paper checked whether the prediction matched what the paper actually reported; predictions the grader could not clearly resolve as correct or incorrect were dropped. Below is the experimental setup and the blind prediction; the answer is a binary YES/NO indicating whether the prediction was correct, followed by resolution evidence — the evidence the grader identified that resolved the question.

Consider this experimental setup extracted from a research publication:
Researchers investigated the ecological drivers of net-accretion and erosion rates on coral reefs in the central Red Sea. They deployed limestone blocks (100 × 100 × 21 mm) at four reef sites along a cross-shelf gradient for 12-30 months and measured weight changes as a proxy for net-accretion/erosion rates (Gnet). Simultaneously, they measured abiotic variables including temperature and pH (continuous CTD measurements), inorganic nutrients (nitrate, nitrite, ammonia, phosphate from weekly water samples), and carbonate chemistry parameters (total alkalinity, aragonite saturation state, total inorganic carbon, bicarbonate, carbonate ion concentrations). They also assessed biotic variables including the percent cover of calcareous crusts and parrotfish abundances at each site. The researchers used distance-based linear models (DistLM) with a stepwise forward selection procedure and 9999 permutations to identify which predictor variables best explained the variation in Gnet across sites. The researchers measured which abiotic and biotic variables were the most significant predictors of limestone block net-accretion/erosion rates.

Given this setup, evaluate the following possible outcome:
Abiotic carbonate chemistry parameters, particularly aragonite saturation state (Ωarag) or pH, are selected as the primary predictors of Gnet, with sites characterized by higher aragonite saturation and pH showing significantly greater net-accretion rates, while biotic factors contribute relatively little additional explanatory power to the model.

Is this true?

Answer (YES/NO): NO